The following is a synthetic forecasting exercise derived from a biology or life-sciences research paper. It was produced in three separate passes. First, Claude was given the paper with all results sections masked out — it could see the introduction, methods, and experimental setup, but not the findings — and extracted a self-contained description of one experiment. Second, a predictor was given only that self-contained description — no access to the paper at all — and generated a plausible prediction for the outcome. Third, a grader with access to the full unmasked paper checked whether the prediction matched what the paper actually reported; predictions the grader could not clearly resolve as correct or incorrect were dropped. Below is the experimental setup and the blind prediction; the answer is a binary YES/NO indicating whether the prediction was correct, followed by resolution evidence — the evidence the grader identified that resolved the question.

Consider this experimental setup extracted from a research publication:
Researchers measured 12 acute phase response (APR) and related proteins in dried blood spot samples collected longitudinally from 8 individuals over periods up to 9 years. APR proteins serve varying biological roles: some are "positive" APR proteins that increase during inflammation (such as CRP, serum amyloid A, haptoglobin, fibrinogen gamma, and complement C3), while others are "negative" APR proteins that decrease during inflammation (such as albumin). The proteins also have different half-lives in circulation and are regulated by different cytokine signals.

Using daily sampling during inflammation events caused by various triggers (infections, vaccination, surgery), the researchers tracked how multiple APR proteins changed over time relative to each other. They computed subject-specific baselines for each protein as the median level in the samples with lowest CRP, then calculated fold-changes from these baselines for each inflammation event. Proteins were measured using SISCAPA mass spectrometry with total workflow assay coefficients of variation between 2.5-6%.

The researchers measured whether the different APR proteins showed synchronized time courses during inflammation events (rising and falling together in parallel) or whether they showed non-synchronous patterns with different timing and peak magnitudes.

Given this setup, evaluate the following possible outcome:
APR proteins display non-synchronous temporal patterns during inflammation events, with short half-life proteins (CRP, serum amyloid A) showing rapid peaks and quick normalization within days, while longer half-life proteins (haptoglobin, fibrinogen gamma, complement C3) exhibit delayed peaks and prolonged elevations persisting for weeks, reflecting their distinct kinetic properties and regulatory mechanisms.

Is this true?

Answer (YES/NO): YES